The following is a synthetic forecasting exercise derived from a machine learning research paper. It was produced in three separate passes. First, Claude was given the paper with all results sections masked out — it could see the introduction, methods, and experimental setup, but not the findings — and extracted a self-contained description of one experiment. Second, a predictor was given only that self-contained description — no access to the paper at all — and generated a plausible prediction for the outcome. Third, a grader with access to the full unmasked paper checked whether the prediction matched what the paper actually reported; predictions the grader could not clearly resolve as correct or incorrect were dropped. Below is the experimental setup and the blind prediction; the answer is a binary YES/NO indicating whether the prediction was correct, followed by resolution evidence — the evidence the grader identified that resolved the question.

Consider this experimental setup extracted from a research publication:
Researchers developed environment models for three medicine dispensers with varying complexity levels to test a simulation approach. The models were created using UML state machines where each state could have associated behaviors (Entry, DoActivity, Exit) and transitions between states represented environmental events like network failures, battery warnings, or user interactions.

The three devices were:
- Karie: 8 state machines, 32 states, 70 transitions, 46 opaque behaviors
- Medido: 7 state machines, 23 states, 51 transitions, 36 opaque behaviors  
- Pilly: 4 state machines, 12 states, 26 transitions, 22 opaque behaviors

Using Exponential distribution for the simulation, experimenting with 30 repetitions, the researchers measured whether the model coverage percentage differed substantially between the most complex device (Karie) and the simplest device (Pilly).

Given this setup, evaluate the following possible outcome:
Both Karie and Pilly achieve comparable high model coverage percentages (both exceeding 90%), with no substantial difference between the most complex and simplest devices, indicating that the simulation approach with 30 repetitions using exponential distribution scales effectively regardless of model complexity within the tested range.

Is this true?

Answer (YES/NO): NO